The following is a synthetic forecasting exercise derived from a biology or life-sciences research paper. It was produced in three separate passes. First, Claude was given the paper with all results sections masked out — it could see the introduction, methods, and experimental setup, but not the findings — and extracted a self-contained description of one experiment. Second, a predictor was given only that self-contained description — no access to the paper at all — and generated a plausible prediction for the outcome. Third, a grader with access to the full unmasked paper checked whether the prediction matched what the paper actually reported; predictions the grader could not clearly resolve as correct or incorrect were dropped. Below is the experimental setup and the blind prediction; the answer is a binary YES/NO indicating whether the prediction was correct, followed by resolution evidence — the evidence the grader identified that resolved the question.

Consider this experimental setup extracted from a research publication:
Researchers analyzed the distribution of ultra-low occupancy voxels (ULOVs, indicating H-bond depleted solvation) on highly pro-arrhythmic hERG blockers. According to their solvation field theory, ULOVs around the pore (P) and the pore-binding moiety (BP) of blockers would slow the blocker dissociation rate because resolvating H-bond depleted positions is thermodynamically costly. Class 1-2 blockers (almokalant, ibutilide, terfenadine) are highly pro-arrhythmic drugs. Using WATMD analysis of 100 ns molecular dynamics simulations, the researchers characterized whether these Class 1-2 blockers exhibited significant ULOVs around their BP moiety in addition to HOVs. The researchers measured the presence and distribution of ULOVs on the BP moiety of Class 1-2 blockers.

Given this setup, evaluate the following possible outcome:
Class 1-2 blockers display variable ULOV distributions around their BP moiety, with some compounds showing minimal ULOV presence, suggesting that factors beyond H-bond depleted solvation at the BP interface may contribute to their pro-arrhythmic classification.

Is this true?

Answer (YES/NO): NO